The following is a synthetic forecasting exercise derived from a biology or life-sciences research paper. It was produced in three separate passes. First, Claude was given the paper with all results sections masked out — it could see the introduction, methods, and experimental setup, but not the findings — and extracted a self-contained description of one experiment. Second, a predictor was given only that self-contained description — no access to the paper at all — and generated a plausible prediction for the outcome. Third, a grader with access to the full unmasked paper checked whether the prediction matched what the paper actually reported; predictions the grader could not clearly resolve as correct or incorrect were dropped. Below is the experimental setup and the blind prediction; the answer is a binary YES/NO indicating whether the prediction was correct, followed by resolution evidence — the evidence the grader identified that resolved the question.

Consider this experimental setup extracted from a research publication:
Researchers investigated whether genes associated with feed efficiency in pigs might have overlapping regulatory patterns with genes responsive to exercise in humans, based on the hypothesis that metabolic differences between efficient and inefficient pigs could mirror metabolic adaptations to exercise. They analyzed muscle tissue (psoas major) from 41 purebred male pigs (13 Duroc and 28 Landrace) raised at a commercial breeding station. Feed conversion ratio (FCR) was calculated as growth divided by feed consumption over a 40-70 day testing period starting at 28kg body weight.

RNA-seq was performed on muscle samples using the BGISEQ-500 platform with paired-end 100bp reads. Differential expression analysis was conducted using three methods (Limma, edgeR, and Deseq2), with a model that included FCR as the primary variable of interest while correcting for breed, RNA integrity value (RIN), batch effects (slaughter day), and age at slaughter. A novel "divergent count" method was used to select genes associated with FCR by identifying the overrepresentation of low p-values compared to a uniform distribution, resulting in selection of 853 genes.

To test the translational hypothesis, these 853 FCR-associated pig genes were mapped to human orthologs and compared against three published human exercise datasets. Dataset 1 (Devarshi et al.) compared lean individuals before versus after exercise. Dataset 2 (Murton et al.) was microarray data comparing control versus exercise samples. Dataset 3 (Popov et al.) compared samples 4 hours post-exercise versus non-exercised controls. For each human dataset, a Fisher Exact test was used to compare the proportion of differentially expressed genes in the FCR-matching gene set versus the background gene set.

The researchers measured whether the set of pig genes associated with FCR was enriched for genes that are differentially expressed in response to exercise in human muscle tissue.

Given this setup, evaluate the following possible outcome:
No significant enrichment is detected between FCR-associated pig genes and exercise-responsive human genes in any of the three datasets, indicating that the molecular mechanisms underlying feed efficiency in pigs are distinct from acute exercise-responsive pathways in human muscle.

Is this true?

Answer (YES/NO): NO